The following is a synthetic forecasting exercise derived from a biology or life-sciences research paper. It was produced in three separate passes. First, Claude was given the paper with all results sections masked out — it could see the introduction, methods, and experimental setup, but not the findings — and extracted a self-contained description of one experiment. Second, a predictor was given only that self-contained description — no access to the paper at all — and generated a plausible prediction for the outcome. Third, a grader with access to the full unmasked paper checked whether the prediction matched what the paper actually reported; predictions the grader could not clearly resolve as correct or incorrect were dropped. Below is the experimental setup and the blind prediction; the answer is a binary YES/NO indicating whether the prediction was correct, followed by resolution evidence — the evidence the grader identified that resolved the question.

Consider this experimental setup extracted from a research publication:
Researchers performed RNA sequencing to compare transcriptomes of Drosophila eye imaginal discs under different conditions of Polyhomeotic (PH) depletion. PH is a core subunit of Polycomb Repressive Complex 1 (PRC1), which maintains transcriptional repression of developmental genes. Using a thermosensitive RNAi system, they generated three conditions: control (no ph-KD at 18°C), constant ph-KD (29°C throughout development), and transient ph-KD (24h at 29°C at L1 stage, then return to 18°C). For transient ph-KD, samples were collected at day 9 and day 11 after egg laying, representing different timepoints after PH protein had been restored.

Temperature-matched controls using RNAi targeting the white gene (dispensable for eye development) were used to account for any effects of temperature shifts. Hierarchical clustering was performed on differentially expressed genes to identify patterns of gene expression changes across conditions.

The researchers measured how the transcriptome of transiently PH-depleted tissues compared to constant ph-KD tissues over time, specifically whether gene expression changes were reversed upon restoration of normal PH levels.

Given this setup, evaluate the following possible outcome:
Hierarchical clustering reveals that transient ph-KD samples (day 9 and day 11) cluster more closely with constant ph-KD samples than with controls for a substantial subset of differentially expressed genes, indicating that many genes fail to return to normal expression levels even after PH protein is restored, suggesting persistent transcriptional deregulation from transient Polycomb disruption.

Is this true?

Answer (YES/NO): NO